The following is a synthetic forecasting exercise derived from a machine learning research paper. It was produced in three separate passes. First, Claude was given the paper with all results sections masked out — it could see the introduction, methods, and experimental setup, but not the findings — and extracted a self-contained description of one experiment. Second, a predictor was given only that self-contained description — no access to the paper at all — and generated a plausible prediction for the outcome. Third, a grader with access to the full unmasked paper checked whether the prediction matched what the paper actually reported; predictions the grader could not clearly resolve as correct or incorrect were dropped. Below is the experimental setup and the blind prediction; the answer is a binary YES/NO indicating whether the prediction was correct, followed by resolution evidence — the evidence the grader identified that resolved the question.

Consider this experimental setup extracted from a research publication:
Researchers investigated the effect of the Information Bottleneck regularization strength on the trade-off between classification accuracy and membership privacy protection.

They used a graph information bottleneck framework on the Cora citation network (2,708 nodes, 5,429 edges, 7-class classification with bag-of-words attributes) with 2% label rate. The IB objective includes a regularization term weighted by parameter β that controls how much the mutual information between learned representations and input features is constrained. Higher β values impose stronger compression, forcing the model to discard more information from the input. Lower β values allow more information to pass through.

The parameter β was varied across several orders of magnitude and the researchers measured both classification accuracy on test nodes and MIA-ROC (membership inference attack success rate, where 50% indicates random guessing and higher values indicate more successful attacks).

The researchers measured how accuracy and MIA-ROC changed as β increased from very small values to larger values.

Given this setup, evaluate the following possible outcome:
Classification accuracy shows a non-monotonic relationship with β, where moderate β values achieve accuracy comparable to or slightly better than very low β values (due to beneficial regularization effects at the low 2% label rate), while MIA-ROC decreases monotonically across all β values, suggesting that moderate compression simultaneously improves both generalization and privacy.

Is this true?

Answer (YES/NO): NO